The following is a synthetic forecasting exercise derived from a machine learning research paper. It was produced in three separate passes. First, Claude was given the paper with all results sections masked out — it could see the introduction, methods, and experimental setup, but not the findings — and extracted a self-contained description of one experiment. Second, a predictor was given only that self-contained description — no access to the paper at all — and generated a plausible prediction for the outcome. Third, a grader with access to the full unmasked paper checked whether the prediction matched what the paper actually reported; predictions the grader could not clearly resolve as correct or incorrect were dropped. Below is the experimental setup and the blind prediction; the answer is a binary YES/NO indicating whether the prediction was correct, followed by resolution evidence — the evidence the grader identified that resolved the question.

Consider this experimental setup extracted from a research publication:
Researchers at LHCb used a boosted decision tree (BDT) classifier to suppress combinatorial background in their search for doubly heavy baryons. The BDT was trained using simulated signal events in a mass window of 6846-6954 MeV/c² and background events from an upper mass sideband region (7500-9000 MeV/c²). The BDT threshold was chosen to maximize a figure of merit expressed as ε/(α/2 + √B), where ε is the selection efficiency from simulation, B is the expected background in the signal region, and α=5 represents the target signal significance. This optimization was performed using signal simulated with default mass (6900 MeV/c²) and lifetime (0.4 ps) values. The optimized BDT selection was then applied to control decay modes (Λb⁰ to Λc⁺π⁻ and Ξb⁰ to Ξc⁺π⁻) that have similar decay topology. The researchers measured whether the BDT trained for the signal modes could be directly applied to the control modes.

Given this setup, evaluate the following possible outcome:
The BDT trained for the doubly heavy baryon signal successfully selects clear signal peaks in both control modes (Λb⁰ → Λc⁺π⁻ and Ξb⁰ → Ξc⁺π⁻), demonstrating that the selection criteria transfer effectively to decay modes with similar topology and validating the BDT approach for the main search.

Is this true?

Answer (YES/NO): YES